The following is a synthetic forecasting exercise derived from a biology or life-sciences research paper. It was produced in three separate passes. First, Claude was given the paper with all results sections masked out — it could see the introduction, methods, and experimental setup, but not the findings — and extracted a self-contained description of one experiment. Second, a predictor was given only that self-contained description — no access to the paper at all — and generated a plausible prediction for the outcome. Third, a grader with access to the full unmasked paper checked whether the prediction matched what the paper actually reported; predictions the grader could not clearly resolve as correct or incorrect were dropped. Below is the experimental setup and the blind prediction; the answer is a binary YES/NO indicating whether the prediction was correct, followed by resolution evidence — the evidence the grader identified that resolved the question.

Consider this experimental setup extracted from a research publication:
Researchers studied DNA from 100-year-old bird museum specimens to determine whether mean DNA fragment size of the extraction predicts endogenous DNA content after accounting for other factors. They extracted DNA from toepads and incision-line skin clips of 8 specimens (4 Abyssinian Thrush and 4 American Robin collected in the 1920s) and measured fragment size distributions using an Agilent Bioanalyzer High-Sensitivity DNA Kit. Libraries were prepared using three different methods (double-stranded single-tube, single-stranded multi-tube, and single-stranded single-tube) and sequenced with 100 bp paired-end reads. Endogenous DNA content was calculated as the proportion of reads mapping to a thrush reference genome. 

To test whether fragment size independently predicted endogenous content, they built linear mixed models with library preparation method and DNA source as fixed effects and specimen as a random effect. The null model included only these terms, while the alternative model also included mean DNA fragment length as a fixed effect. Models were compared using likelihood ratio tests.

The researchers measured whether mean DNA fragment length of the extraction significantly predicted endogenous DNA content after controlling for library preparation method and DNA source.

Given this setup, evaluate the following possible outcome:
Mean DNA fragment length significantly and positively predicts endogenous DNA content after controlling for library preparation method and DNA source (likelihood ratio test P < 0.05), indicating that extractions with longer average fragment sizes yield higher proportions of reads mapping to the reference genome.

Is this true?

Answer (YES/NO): NO